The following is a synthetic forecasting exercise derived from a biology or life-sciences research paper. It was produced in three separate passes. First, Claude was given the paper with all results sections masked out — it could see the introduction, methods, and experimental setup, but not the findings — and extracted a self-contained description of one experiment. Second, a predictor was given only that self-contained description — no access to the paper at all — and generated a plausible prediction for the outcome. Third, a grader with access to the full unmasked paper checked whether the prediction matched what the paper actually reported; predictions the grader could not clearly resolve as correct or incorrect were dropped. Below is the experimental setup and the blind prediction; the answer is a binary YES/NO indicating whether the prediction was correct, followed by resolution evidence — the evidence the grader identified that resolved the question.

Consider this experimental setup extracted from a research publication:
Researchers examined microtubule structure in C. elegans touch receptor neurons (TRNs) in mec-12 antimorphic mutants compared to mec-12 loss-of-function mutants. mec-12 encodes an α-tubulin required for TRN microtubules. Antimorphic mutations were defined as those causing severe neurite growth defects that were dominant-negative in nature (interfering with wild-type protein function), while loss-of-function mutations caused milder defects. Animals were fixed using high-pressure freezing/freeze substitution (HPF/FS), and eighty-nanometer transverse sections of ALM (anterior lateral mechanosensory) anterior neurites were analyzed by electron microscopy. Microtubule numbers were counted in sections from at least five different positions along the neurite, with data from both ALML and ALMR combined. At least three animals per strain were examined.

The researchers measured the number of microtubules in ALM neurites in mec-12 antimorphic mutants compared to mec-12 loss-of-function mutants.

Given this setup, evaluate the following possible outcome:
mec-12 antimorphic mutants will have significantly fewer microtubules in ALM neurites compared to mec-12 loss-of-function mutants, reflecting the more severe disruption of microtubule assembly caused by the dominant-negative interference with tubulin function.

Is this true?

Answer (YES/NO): YES